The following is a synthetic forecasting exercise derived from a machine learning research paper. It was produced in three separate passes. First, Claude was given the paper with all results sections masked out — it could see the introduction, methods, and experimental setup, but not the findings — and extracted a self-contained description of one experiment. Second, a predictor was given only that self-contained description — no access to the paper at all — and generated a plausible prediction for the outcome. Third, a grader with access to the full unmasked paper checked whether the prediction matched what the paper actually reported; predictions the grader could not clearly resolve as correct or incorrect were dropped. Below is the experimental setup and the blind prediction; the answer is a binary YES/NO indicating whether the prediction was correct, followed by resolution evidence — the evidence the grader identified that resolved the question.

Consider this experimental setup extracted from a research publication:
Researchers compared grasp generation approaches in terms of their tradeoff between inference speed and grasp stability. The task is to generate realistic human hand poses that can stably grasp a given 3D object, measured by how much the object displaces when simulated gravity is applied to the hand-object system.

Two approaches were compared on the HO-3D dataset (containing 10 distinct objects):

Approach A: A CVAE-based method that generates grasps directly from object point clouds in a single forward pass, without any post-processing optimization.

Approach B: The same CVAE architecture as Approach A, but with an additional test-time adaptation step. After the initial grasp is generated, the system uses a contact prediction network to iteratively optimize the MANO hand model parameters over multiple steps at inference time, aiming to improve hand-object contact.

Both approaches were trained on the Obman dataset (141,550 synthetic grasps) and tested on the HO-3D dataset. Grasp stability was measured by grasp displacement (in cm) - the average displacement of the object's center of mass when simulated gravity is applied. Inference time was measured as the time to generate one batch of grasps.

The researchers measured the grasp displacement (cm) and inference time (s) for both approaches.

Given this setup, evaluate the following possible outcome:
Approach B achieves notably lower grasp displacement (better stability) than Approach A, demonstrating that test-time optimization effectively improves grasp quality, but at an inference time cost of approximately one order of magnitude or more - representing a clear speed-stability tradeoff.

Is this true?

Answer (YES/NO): NO